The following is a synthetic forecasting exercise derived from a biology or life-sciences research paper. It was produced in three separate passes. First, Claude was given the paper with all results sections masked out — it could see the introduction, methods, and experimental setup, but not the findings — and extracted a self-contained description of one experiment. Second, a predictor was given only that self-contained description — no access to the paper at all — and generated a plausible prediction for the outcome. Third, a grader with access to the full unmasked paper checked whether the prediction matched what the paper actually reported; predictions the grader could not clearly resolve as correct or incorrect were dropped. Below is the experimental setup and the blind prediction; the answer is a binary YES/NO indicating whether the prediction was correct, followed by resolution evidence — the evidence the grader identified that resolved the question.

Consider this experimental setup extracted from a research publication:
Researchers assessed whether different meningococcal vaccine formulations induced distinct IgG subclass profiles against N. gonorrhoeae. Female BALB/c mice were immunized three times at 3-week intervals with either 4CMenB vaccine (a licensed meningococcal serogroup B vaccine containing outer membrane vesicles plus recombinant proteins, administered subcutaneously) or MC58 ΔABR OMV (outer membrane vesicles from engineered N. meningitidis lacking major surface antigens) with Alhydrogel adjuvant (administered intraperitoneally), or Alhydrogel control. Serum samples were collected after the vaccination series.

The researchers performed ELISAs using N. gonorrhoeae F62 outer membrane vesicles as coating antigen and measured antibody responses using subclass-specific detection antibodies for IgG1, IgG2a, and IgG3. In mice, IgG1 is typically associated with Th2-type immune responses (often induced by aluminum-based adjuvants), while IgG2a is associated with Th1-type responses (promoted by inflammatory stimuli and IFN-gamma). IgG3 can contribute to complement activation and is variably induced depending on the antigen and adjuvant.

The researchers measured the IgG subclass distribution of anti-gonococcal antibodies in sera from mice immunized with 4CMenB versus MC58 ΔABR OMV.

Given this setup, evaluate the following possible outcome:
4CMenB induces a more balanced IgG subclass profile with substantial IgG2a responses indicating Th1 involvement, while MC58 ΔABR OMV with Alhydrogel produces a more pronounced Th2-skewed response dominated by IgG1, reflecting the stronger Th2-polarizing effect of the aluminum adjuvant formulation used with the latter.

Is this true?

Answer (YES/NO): NO